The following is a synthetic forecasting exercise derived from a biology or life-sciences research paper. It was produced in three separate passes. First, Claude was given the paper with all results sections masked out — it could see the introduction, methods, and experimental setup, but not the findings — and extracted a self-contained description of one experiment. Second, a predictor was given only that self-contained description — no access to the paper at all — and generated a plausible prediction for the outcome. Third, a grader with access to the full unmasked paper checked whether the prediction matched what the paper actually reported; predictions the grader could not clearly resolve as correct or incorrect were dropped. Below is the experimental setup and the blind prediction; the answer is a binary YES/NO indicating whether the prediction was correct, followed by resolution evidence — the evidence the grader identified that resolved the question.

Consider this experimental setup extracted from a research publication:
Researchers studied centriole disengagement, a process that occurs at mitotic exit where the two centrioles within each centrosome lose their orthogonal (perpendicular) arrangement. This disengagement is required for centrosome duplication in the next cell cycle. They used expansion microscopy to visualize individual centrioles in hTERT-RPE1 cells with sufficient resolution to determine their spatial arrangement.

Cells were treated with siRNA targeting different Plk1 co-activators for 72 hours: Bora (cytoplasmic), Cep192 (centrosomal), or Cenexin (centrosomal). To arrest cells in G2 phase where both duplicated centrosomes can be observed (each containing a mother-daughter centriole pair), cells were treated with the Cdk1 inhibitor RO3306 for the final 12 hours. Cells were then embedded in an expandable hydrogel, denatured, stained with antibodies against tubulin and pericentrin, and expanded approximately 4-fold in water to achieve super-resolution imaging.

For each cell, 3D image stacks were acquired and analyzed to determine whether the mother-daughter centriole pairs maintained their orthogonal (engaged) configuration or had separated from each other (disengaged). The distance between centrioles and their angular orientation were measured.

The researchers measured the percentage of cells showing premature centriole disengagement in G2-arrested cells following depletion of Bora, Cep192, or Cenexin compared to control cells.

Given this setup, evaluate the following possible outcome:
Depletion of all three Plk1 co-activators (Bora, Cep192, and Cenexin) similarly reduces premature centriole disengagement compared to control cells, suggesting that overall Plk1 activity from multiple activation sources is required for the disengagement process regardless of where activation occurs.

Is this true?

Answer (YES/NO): NO